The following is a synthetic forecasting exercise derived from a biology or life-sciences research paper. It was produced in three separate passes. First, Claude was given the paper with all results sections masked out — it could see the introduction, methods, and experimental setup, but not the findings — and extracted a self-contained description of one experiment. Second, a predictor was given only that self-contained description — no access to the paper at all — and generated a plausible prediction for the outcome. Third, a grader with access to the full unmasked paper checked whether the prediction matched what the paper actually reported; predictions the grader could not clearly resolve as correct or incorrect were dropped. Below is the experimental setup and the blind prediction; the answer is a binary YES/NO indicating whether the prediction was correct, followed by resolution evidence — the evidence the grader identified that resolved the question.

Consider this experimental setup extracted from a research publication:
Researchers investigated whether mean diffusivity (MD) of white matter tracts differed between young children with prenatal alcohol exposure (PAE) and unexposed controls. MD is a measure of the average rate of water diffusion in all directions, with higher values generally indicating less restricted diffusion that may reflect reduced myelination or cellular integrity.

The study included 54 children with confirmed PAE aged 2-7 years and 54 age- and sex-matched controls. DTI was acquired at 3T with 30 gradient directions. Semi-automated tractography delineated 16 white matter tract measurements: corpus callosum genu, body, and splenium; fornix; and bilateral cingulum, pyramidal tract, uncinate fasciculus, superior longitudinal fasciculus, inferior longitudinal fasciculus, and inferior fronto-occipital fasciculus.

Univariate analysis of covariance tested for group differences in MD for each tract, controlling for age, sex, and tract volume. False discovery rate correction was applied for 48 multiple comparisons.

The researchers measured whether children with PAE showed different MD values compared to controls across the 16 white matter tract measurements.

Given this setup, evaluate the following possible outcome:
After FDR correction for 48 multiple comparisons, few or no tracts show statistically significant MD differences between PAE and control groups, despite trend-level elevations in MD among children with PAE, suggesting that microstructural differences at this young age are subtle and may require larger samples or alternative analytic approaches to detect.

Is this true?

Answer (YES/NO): NO